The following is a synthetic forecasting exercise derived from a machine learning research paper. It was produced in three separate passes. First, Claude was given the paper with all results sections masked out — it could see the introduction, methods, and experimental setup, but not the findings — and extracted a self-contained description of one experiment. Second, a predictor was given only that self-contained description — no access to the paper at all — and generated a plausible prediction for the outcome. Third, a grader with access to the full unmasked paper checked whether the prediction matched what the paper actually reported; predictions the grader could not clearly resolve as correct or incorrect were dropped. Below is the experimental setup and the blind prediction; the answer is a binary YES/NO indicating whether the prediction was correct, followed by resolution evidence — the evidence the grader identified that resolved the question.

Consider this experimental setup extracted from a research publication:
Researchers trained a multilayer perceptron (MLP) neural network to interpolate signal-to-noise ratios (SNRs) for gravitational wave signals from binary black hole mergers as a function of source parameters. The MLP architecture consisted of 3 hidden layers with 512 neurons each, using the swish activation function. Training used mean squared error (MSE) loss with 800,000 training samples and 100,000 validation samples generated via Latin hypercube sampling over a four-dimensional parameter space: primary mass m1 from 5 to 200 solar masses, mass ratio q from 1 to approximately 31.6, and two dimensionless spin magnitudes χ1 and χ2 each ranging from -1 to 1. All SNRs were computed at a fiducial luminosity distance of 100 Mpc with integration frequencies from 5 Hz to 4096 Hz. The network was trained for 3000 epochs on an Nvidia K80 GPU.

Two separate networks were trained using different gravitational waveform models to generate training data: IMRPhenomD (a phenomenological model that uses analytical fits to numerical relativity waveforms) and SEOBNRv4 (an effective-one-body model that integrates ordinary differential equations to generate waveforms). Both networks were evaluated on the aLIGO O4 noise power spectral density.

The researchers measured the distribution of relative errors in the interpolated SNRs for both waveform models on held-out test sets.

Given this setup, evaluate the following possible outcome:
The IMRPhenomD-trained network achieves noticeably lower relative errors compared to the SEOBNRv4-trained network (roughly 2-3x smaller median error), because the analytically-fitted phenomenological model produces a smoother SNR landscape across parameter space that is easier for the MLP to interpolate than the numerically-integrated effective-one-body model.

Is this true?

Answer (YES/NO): NO